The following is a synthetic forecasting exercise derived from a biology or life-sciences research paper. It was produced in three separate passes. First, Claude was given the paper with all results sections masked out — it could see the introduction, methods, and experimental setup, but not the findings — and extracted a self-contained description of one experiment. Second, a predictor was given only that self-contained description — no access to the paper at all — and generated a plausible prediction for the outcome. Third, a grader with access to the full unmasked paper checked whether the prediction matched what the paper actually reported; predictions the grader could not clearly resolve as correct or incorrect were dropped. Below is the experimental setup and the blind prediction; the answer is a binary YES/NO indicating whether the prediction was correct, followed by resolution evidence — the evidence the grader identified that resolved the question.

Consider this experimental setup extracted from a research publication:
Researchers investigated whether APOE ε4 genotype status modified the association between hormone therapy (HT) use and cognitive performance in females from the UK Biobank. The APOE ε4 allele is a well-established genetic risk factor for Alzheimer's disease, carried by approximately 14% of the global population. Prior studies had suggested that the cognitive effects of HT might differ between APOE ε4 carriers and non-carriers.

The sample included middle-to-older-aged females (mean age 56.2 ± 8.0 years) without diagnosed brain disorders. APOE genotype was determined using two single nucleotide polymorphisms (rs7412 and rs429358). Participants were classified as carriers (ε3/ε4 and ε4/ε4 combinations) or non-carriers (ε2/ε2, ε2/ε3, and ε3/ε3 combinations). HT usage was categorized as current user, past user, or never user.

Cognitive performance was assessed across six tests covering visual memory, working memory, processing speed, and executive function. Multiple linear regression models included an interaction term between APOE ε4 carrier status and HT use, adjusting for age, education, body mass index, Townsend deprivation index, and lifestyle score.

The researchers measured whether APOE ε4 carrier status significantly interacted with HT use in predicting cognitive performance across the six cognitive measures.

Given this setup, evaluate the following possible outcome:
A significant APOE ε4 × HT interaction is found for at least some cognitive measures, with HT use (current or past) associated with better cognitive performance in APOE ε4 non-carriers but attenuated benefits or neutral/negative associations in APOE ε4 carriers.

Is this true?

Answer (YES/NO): NO